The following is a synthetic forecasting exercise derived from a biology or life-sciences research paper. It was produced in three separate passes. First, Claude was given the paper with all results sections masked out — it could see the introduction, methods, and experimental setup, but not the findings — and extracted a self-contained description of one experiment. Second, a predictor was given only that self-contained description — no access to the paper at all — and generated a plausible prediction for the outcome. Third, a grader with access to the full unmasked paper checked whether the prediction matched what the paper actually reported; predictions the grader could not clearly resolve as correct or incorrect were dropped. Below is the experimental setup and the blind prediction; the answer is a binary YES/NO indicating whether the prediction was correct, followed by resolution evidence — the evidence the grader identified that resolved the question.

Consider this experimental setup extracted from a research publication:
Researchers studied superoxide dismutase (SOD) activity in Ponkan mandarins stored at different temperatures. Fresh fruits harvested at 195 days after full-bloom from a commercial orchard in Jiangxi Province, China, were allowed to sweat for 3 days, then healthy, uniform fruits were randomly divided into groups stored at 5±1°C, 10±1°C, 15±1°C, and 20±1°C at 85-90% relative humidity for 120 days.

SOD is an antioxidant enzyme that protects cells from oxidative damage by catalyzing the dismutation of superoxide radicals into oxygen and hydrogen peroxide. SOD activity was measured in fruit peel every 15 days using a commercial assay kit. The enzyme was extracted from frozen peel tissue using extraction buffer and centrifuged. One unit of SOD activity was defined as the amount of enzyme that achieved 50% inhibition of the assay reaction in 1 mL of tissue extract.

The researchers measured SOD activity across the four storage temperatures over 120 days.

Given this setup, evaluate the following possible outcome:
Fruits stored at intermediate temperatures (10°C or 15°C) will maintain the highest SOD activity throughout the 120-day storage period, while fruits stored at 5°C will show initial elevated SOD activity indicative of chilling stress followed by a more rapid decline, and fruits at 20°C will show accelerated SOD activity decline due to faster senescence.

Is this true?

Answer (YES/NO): NO